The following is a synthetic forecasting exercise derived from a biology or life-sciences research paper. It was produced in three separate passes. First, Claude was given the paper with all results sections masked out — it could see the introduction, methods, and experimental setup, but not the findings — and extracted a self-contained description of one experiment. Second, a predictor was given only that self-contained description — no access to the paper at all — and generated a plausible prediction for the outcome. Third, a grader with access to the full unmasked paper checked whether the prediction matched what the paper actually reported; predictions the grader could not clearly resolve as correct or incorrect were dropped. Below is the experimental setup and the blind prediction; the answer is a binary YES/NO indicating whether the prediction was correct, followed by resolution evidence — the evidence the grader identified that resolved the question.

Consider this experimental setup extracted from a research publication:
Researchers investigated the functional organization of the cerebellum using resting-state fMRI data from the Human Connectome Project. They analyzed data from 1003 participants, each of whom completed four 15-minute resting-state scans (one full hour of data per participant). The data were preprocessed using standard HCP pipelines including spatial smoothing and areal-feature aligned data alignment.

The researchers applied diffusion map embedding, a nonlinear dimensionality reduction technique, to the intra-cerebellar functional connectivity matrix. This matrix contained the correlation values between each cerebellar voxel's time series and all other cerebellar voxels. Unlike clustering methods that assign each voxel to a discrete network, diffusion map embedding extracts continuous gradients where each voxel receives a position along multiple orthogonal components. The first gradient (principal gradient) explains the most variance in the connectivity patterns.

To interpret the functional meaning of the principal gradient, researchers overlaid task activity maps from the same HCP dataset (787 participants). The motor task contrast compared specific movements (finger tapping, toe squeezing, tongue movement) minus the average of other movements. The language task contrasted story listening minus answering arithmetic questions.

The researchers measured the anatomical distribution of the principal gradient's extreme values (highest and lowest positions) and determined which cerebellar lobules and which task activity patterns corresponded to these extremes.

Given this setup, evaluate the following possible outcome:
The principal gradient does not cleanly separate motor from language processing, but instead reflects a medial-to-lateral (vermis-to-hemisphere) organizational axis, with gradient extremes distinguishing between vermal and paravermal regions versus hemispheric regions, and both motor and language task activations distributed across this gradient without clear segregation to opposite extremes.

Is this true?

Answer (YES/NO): NO